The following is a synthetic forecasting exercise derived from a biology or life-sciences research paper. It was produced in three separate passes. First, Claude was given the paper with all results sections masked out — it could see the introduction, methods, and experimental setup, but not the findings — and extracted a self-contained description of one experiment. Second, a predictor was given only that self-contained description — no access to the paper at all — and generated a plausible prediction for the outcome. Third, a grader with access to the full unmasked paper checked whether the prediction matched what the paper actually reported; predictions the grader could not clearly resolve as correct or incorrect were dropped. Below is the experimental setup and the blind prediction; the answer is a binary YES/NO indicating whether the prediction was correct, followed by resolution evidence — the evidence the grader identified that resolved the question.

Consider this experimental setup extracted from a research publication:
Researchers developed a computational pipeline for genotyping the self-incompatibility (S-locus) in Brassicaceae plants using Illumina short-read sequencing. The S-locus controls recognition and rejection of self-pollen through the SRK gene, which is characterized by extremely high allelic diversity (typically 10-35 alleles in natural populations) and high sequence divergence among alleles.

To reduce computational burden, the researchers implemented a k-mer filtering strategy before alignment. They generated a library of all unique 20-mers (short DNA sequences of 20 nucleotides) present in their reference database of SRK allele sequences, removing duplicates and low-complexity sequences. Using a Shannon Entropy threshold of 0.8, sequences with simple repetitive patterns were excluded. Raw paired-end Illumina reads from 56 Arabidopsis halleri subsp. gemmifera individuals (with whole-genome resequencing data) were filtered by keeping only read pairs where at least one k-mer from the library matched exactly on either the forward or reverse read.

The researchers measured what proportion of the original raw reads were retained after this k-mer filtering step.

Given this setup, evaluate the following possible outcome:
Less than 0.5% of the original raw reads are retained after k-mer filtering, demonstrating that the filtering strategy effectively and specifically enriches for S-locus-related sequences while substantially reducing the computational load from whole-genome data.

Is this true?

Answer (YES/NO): YES